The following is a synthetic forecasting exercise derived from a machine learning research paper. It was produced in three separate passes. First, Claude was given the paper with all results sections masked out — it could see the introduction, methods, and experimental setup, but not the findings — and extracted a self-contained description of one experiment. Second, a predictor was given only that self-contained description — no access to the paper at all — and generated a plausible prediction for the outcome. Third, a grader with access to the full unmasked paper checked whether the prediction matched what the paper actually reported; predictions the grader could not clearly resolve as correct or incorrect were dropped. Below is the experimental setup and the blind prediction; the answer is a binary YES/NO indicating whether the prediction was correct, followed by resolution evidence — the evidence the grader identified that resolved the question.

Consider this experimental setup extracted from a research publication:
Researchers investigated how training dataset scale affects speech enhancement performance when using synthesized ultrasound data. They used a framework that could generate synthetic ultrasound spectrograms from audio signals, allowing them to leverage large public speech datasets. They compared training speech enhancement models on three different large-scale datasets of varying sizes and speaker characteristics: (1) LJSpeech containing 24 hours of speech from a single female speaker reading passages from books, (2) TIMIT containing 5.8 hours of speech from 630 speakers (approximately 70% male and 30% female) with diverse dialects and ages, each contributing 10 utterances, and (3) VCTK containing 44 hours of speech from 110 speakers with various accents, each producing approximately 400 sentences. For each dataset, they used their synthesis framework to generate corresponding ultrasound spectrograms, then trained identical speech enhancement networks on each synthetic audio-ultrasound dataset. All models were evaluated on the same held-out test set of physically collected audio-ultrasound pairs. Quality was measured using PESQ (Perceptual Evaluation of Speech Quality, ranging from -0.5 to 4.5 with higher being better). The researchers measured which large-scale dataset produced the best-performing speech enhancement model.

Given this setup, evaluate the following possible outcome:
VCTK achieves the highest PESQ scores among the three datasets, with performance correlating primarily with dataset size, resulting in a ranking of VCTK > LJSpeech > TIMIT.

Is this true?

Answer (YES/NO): YES